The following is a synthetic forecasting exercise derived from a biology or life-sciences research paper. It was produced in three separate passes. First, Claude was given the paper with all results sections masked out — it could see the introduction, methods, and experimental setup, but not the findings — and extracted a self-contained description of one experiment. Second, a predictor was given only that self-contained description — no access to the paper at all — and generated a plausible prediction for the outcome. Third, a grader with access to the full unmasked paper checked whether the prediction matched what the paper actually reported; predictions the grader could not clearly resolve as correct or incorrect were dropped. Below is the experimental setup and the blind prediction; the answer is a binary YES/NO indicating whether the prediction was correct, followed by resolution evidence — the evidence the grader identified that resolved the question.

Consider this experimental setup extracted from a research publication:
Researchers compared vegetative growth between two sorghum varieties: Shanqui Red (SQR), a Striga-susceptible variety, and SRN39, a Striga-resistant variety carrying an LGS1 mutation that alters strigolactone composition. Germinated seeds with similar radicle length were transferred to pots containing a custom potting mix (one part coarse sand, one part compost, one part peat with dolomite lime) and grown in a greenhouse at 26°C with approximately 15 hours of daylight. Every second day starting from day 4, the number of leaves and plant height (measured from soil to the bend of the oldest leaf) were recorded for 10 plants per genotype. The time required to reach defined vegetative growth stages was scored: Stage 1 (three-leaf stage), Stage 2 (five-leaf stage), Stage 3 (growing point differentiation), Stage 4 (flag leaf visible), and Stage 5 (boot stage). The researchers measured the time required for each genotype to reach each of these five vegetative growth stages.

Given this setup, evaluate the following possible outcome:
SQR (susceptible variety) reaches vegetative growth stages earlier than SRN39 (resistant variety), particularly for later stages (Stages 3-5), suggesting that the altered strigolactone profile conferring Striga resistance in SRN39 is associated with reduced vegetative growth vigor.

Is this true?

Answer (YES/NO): NO